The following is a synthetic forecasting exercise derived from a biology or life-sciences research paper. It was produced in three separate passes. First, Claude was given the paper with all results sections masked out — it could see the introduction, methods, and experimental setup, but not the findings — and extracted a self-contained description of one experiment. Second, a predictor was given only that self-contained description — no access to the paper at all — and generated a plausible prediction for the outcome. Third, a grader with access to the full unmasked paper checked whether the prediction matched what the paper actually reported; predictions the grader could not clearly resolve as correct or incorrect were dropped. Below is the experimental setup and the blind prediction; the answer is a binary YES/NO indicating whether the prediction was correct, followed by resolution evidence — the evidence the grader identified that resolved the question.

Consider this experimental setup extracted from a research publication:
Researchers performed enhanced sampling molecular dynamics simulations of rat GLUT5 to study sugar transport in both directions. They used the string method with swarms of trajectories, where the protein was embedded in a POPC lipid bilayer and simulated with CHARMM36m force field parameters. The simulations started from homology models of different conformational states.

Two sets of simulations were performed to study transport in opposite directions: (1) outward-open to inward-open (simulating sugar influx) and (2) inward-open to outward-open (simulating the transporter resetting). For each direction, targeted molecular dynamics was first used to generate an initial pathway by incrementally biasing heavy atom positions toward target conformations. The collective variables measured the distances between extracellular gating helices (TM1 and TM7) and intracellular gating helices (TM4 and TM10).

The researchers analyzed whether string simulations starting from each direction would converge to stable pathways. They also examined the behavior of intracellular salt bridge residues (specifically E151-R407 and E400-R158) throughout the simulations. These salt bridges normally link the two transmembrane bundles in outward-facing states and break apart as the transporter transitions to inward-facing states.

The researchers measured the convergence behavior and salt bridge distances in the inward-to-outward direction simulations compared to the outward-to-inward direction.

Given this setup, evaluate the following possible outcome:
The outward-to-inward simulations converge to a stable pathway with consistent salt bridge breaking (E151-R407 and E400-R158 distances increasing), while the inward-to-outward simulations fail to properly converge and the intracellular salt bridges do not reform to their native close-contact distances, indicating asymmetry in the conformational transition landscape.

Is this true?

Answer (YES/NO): YES